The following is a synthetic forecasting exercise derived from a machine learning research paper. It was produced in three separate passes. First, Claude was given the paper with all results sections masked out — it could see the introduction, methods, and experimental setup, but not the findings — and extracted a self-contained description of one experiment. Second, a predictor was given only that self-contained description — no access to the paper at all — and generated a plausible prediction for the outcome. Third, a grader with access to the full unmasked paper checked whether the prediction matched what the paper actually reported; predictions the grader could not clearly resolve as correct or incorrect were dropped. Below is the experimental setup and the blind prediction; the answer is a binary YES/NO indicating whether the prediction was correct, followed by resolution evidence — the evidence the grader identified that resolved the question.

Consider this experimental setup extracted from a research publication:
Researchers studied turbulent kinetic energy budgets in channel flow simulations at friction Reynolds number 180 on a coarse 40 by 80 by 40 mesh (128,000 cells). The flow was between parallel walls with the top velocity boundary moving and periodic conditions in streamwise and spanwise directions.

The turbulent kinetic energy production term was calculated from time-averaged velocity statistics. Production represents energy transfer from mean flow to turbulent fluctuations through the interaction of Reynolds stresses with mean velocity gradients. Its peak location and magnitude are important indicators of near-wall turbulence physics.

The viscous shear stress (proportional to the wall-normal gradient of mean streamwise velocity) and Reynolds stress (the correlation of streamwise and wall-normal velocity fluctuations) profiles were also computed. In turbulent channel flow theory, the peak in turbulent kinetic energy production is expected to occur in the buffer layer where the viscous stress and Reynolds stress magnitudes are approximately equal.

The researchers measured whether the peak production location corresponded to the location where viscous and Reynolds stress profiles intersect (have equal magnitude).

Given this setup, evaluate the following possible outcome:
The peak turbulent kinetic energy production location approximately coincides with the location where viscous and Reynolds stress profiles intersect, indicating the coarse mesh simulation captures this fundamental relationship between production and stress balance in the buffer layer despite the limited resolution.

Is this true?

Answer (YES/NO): YES